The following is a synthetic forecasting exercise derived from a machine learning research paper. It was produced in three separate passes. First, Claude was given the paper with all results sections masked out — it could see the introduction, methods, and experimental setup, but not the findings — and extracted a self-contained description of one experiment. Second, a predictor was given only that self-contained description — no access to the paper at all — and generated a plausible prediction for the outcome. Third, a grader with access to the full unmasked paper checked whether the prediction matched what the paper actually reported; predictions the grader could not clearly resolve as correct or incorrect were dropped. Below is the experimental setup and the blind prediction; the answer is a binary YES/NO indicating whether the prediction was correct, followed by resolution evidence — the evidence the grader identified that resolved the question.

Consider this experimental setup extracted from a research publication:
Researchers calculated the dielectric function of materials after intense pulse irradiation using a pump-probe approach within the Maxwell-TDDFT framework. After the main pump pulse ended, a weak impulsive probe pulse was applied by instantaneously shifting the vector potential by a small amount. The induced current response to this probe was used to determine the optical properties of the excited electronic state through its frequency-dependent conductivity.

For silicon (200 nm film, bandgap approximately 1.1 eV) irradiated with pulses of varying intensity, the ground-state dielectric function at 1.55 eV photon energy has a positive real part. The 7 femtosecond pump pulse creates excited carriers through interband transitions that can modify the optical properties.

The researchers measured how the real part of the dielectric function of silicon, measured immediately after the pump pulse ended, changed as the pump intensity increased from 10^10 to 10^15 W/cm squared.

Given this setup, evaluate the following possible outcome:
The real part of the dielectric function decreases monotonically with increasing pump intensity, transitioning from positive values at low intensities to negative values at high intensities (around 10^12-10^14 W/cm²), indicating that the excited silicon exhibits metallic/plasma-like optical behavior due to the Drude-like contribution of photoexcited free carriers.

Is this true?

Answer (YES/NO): YES